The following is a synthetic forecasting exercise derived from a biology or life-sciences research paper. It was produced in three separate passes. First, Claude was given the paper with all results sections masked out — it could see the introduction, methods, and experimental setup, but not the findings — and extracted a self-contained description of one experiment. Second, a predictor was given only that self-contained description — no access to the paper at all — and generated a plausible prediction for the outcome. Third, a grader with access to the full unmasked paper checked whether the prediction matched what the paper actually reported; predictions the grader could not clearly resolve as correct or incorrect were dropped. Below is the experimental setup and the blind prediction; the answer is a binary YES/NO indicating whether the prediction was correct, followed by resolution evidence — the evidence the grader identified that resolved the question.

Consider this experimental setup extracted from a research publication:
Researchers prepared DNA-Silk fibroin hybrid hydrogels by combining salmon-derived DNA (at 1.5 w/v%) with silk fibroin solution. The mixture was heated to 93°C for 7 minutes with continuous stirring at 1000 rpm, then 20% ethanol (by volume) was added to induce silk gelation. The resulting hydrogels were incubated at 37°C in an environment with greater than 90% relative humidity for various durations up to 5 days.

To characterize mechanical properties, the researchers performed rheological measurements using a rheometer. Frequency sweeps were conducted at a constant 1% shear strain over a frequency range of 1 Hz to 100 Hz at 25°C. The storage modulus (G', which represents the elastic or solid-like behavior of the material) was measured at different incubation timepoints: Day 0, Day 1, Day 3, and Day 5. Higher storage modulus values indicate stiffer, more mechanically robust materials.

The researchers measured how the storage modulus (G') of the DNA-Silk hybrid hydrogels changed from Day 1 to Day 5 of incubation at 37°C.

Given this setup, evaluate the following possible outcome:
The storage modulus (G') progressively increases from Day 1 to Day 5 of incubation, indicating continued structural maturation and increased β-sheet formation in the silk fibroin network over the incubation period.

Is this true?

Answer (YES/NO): YES